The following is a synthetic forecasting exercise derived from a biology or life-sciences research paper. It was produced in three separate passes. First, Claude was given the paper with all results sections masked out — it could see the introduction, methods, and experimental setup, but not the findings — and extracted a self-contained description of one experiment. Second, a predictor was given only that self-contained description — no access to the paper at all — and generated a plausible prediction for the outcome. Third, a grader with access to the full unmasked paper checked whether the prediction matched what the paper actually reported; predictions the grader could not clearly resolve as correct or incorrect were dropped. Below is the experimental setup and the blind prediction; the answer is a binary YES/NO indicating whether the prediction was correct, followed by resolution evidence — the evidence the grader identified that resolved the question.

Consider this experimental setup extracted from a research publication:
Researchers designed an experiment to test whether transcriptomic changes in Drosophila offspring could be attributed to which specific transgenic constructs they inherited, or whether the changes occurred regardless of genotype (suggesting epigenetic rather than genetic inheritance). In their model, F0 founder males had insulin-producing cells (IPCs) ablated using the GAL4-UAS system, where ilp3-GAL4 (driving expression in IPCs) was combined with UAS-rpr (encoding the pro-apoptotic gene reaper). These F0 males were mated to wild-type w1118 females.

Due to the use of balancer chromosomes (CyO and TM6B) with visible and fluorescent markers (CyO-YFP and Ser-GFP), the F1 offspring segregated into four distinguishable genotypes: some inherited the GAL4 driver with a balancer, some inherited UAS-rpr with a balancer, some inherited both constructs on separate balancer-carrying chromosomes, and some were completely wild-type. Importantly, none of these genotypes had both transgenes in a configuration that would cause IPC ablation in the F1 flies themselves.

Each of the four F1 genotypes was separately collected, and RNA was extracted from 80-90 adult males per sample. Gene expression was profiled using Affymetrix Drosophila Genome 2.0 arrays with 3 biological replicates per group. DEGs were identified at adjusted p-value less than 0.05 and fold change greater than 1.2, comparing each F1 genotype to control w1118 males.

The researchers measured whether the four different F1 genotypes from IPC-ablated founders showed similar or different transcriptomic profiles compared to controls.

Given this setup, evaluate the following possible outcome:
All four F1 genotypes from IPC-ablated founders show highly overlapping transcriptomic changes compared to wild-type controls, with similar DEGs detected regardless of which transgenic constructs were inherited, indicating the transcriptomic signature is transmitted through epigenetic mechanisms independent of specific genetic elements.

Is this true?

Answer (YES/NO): NO